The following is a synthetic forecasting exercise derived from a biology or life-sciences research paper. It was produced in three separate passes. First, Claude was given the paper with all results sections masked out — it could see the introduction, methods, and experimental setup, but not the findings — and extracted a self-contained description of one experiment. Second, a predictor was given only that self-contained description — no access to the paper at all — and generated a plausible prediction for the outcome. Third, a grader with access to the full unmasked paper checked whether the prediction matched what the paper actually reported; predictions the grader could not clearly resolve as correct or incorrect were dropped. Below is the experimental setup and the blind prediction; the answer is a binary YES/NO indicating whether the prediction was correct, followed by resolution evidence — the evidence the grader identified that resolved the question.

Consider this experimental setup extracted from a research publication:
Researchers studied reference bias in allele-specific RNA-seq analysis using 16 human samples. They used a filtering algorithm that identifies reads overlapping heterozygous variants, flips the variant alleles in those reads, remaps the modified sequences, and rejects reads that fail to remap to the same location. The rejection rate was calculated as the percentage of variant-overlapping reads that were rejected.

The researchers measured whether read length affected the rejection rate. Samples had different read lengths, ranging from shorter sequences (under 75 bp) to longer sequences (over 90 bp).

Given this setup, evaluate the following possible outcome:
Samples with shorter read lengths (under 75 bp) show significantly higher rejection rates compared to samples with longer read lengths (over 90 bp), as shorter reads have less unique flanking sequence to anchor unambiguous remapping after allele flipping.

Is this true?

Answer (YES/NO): YES